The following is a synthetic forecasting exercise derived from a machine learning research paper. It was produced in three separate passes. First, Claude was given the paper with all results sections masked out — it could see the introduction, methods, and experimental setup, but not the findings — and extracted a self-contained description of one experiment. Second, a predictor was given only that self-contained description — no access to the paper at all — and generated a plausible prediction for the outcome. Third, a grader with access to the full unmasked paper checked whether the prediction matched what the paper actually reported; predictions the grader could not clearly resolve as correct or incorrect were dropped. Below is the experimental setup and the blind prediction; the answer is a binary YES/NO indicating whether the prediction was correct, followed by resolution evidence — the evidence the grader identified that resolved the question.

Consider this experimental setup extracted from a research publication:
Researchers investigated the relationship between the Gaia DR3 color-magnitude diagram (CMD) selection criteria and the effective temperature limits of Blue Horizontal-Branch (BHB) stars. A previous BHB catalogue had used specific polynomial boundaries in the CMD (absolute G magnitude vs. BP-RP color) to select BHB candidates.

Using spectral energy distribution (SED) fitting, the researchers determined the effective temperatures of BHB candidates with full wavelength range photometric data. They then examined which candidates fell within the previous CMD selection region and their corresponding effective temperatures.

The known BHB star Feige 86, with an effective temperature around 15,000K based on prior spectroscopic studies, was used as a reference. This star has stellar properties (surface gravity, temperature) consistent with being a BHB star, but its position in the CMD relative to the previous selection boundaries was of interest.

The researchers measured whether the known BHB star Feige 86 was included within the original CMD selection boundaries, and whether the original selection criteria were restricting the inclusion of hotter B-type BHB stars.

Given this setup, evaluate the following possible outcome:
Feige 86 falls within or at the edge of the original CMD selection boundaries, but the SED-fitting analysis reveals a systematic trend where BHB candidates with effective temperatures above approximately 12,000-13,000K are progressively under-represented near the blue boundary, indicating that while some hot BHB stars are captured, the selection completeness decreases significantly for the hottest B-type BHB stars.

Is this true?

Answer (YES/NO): NO